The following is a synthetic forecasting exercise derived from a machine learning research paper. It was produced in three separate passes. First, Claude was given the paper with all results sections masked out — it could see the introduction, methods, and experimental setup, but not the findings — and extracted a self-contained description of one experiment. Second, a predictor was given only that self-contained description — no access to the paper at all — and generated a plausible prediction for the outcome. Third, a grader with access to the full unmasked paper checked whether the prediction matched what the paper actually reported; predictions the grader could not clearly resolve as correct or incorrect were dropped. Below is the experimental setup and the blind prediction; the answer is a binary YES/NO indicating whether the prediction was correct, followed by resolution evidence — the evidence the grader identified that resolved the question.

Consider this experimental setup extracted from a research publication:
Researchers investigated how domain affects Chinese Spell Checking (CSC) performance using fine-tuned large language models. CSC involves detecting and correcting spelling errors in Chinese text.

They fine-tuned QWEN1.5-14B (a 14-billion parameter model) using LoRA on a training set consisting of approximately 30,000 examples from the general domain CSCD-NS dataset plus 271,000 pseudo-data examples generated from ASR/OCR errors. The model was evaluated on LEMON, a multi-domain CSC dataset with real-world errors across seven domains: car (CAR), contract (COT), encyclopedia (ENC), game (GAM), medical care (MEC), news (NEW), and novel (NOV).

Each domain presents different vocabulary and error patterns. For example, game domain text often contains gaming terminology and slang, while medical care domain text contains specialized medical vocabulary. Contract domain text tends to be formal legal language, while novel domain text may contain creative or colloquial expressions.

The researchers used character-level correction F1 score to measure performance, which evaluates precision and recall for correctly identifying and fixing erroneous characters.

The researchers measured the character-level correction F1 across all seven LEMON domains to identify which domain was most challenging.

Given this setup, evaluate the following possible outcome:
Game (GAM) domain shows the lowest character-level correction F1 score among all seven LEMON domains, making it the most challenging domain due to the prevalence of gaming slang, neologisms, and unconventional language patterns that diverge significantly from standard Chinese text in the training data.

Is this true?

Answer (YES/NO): YES